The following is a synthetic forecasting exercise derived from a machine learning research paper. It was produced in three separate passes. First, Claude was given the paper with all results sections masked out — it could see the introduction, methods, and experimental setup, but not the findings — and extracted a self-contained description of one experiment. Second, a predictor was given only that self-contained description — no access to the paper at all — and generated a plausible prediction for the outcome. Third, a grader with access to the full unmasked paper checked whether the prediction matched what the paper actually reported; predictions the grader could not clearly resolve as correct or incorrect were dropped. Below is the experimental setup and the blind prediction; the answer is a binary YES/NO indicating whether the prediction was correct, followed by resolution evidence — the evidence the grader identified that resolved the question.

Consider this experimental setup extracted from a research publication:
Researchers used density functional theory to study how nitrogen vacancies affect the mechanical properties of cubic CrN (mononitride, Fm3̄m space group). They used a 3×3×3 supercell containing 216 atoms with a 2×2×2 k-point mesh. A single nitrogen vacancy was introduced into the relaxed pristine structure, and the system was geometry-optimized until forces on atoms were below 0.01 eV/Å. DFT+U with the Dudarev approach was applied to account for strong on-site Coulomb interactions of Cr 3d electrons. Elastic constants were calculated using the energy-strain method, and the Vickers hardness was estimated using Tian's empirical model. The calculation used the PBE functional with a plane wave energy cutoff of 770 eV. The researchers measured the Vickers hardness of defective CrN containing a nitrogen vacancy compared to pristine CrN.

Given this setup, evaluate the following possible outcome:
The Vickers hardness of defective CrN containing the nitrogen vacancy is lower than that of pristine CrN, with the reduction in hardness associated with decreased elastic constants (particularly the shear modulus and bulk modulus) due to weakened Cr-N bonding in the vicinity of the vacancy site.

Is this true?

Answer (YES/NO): NO